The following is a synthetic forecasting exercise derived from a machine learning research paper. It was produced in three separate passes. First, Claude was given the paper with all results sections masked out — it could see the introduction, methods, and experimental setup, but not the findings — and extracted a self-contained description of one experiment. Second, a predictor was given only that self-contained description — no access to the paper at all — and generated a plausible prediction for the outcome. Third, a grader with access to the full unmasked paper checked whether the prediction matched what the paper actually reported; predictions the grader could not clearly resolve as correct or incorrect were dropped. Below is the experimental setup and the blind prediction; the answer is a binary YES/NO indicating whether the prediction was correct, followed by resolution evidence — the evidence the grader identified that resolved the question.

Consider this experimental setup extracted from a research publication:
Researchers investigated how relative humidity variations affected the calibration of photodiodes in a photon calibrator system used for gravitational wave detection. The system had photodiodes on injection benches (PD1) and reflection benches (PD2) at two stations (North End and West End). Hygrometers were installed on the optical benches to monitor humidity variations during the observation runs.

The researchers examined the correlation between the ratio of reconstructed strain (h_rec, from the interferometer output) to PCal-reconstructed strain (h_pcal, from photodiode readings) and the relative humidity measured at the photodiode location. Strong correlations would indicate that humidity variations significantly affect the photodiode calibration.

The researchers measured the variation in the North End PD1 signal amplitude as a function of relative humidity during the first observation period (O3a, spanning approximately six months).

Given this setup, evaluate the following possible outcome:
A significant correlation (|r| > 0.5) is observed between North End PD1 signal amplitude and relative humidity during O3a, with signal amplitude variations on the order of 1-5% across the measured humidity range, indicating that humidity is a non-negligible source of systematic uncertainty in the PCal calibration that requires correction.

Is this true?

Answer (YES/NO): NO